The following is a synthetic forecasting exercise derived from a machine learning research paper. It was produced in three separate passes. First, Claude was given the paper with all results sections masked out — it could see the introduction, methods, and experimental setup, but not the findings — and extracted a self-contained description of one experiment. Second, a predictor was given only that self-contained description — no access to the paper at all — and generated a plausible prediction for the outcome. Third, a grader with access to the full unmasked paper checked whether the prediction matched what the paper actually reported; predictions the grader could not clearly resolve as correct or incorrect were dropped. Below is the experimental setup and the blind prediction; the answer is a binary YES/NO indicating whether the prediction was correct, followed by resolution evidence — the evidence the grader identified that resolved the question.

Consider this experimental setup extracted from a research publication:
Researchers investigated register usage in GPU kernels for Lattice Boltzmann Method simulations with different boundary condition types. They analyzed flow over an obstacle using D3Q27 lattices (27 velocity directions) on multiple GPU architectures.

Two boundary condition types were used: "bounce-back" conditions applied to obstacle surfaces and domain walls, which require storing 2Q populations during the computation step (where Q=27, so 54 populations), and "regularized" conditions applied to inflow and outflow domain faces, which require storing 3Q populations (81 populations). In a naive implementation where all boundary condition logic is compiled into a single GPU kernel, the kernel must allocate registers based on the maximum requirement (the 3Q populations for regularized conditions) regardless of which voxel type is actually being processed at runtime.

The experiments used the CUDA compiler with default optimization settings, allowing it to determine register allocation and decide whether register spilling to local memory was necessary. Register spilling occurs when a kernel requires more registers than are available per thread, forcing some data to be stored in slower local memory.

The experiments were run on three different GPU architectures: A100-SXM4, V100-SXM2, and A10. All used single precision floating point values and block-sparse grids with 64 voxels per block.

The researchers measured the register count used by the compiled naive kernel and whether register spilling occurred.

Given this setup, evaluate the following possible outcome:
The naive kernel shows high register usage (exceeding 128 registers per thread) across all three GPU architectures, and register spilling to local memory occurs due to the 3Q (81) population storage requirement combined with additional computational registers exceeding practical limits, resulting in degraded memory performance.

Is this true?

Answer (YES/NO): NO